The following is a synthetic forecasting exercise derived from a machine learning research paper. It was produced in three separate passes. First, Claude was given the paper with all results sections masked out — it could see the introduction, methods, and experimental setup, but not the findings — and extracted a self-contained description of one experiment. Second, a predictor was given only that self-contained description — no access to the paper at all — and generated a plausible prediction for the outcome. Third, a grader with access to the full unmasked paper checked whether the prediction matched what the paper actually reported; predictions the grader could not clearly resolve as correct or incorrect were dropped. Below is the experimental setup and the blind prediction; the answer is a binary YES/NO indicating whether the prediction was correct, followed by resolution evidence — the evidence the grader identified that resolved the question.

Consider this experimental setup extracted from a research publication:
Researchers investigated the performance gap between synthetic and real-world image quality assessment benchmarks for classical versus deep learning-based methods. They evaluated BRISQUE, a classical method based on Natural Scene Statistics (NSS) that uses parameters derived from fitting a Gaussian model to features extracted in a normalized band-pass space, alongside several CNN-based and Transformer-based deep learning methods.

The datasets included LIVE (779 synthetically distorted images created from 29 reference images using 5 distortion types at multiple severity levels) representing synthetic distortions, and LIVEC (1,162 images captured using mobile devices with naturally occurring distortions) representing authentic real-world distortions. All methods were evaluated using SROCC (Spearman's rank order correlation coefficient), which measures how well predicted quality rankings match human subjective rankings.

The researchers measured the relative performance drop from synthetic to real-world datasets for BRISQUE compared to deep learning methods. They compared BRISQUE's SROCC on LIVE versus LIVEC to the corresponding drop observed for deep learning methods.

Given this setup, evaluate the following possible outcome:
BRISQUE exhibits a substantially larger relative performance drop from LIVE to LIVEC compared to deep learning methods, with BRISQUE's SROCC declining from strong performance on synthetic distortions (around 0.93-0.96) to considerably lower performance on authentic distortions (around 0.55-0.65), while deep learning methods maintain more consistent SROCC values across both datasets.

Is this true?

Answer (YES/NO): YES